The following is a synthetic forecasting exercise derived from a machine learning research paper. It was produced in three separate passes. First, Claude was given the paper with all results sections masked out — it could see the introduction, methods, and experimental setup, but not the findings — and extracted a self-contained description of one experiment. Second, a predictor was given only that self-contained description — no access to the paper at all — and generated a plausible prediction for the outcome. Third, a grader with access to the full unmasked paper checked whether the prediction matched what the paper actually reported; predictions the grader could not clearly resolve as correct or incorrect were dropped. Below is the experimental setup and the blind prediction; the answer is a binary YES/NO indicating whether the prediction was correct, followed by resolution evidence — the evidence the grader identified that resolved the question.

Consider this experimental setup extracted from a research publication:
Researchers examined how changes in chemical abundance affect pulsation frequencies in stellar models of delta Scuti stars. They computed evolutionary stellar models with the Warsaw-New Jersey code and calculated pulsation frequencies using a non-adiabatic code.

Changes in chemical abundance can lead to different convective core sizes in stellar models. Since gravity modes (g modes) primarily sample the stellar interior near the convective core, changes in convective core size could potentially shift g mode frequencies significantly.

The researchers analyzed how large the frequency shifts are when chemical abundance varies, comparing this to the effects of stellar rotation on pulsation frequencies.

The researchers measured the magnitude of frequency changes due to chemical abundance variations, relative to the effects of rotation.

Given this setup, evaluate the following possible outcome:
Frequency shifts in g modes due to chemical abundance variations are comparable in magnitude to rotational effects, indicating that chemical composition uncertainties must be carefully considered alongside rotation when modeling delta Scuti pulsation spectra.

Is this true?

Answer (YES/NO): NO